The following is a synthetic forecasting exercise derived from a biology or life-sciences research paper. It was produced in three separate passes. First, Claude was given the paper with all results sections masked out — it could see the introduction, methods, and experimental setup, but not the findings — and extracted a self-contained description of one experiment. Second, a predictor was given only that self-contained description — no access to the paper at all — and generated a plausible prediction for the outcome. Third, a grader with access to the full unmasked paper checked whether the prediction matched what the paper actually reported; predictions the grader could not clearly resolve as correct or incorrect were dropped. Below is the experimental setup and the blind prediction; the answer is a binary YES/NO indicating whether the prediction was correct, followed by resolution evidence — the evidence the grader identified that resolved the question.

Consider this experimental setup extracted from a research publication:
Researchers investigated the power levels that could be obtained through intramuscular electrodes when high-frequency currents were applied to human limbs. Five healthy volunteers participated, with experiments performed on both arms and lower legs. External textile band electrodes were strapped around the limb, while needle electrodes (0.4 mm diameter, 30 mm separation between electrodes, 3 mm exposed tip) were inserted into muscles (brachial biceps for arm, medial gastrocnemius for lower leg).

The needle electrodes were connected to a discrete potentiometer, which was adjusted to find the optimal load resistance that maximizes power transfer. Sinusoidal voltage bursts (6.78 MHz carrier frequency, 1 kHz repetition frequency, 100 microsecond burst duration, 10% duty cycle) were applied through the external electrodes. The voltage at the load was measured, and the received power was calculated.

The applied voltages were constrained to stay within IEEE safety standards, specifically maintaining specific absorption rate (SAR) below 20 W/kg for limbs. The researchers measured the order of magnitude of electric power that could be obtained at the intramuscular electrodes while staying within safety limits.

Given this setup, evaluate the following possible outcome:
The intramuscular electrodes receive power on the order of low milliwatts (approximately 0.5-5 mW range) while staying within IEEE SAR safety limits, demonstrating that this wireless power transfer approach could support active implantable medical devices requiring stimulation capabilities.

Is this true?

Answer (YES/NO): NO